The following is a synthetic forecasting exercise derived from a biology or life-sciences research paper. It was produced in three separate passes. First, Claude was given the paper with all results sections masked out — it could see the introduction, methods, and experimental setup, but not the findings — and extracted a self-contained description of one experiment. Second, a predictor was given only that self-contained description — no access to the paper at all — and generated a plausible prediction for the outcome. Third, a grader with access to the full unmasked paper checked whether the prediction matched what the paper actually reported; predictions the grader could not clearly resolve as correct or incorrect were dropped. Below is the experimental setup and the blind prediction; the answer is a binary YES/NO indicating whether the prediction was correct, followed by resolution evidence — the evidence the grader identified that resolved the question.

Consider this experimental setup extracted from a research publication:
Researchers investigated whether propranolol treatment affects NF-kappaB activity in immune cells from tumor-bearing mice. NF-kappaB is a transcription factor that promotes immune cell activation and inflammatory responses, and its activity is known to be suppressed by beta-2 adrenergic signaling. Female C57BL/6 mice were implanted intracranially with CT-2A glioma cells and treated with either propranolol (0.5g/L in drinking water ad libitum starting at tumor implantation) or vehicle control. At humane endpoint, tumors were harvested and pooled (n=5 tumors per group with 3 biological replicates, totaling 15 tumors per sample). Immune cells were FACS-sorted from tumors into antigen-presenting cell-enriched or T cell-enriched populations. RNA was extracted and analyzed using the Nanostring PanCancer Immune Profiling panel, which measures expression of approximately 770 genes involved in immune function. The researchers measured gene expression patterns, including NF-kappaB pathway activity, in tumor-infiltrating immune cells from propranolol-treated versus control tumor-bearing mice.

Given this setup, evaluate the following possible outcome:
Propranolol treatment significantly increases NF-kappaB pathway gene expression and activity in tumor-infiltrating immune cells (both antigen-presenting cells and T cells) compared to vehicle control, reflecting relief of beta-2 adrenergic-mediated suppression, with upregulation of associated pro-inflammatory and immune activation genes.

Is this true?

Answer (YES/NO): YES